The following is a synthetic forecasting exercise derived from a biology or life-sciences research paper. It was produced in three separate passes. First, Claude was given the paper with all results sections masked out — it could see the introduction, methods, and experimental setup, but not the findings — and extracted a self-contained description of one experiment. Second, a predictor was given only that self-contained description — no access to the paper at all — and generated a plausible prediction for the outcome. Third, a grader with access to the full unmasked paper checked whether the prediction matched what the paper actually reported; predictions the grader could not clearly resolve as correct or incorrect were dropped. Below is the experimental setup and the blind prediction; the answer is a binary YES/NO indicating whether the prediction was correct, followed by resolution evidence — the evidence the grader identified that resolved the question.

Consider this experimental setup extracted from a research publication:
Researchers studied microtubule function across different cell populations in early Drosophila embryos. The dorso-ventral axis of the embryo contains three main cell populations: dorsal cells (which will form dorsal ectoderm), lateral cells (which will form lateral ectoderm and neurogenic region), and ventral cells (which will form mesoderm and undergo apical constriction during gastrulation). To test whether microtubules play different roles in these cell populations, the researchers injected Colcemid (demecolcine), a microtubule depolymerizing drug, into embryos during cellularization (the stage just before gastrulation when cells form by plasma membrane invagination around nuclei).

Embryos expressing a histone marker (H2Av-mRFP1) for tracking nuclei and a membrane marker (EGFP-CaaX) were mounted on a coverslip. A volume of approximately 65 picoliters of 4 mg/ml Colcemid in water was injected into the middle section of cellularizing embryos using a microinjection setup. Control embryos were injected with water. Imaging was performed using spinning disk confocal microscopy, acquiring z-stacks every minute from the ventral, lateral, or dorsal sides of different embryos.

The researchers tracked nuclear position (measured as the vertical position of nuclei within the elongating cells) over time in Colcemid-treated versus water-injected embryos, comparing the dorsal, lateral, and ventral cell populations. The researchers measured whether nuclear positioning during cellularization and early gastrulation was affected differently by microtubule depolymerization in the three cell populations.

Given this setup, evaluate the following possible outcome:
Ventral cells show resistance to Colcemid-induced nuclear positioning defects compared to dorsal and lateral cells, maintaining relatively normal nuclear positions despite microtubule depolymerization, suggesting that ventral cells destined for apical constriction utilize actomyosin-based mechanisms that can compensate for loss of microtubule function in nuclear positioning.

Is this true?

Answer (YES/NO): NO